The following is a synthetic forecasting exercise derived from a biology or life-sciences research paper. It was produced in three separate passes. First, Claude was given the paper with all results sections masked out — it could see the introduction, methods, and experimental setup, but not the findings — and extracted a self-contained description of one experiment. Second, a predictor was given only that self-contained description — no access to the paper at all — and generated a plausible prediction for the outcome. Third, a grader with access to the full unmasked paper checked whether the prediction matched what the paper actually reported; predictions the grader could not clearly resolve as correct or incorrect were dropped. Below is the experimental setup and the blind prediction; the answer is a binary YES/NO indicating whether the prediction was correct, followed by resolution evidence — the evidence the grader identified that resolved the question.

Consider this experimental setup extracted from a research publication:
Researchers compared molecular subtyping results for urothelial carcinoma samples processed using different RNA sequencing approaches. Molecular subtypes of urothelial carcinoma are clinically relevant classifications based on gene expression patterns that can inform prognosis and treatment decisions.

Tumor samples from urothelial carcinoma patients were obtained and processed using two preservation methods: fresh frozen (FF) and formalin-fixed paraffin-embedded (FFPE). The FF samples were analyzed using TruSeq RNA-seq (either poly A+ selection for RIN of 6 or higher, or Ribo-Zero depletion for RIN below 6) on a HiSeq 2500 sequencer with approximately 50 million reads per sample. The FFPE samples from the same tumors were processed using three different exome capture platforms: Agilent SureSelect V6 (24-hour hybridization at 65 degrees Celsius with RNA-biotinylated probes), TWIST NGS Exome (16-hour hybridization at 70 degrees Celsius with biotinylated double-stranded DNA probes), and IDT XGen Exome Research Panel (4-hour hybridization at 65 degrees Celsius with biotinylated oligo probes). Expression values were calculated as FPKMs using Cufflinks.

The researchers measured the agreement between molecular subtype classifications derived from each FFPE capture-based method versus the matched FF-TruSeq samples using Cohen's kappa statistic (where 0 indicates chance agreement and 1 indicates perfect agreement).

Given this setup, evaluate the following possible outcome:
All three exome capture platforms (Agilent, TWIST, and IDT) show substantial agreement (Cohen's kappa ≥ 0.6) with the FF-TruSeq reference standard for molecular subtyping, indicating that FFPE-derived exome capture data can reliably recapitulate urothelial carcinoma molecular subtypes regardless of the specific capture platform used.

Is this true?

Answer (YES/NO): NO